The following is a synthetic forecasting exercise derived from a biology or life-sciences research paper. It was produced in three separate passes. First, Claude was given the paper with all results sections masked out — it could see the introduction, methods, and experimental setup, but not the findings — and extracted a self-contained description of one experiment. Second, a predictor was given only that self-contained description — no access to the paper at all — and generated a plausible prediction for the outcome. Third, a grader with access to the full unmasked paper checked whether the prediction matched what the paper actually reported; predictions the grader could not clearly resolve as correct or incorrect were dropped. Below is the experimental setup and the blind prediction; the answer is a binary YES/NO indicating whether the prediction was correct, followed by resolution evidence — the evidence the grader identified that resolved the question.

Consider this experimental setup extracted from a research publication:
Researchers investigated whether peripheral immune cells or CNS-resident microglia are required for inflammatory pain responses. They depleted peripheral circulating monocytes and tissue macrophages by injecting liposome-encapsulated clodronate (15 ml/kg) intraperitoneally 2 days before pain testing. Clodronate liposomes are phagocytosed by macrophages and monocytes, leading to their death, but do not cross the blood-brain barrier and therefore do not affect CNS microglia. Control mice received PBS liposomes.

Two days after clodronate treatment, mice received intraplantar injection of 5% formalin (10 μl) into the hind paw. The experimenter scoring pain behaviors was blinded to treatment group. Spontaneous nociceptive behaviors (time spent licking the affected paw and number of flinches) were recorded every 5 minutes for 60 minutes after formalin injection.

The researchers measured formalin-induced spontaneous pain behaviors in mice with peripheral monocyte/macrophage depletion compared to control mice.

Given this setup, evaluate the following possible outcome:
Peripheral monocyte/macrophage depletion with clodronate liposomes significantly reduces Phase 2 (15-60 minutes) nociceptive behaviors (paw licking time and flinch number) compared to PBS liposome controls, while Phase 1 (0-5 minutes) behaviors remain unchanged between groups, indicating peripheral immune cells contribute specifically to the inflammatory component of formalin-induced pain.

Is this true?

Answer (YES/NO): NO